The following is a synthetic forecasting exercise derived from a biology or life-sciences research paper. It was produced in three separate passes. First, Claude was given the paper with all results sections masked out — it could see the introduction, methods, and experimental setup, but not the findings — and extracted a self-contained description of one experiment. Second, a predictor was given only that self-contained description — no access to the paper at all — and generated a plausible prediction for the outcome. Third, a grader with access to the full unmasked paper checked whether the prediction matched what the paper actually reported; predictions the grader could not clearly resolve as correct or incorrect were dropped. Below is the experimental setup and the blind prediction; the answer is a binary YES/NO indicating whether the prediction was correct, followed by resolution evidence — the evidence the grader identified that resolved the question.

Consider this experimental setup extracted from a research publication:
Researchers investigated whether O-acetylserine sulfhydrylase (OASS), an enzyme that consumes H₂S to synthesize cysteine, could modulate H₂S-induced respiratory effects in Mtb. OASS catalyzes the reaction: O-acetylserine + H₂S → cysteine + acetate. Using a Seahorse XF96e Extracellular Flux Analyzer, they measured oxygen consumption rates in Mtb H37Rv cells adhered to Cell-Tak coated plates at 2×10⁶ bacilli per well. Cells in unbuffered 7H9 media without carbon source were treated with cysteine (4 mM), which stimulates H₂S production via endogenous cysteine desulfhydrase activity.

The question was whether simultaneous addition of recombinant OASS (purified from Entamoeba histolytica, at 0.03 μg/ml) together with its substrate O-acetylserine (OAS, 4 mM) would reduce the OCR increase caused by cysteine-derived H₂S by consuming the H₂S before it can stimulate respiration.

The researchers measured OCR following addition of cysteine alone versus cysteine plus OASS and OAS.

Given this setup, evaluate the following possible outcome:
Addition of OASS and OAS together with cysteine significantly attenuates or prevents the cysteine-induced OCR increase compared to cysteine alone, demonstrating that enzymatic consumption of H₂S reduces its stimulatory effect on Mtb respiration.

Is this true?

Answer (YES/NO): YES